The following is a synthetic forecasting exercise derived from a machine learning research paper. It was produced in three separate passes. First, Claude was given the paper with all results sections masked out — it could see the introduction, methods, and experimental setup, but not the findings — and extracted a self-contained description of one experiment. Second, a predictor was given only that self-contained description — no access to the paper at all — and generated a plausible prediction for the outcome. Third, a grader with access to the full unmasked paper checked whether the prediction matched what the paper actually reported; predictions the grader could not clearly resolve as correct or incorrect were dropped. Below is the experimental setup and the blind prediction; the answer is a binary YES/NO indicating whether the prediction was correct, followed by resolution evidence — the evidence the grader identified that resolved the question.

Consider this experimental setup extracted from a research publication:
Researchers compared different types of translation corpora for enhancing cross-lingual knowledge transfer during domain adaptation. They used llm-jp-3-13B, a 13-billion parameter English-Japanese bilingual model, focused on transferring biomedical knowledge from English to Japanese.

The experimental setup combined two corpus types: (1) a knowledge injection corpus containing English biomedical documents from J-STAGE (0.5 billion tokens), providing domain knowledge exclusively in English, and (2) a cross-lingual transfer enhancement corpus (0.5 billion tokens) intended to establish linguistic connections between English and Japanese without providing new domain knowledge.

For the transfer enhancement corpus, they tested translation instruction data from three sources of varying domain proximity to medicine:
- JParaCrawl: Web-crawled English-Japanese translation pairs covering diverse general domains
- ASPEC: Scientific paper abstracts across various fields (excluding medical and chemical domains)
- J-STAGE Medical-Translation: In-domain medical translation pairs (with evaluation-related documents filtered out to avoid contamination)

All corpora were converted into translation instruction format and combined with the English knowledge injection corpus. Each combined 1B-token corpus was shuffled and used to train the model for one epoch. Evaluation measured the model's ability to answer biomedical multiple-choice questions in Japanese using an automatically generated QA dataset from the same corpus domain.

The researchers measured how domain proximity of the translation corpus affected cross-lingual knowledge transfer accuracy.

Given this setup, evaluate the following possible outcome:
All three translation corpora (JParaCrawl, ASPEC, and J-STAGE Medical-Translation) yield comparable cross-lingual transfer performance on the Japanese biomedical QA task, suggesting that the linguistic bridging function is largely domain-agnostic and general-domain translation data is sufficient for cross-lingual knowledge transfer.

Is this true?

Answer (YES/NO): NO